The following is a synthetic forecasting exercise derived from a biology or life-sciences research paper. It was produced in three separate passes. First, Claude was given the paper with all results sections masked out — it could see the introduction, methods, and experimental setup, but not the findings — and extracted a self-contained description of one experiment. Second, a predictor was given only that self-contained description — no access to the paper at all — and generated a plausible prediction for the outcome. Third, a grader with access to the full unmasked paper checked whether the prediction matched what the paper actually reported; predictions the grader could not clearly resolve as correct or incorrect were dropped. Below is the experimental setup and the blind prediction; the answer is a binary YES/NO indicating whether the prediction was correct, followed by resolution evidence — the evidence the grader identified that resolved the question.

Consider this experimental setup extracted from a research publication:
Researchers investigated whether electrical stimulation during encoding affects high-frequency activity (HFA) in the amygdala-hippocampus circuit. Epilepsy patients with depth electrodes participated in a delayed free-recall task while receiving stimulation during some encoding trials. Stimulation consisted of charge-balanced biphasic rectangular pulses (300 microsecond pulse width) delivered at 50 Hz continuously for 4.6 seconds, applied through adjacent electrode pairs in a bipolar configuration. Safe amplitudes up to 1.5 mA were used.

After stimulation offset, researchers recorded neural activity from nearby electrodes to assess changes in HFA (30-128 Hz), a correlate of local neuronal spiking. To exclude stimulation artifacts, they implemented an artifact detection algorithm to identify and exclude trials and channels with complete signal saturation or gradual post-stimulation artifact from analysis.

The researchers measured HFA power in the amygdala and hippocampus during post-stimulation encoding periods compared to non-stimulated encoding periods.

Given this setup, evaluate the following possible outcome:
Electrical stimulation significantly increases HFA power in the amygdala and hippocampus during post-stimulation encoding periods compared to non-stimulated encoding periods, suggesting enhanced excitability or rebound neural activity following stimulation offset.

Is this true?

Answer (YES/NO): NO